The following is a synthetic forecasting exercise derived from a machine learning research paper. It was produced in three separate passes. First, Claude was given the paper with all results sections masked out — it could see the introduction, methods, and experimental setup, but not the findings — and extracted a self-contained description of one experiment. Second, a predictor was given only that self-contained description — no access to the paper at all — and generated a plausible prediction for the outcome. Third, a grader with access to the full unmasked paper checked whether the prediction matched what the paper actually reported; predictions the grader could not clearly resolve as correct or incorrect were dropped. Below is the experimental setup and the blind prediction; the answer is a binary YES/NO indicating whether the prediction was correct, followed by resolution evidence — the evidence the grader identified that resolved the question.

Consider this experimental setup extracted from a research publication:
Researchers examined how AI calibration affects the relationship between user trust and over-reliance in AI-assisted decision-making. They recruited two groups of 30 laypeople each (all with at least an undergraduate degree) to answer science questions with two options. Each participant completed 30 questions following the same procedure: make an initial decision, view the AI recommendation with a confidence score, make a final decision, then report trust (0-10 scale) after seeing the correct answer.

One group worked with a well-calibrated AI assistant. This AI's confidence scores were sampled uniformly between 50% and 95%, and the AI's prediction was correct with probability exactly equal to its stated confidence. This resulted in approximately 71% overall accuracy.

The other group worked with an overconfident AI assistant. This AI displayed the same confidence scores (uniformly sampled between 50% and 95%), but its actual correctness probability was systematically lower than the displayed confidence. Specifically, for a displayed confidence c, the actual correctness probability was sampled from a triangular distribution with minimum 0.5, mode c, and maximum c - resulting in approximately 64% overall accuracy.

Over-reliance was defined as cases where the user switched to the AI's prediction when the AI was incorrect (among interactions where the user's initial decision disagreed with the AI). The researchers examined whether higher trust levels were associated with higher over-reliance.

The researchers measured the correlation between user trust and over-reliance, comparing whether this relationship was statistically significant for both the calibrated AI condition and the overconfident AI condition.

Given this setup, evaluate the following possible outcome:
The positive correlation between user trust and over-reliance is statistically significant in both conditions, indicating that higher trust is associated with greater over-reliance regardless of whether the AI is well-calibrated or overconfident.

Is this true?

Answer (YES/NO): YES